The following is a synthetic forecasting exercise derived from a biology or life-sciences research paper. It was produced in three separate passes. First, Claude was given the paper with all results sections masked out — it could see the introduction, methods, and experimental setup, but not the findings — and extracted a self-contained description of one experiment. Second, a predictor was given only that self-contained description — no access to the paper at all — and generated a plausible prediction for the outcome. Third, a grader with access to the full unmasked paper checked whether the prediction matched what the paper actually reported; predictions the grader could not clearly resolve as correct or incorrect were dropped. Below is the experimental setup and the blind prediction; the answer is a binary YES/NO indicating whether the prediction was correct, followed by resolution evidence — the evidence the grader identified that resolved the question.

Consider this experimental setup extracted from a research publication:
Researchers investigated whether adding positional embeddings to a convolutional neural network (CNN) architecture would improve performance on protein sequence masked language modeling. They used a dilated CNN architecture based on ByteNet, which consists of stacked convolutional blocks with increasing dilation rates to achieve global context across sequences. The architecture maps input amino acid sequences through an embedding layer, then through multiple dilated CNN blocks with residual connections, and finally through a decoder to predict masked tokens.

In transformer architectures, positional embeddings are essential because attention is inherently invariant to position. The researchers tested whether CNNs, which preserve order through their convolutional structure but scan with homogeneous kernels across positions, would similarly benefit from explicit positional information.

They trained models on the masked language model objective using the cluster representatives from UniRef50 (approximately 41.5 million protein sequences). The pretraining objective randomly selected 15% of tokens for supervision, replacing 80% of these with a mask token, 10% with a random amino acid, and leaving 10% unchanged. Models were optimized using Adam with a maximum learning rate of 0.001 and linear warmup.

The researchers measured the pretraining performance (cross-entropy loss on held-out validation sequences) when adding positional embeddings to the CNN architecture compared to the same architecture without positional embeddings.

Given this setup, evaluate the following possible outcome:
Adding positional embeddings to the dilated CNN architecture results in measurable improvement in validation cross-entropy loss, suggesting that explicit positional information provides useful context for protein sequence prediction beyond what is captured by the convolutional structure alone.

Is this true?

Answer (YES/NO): NO